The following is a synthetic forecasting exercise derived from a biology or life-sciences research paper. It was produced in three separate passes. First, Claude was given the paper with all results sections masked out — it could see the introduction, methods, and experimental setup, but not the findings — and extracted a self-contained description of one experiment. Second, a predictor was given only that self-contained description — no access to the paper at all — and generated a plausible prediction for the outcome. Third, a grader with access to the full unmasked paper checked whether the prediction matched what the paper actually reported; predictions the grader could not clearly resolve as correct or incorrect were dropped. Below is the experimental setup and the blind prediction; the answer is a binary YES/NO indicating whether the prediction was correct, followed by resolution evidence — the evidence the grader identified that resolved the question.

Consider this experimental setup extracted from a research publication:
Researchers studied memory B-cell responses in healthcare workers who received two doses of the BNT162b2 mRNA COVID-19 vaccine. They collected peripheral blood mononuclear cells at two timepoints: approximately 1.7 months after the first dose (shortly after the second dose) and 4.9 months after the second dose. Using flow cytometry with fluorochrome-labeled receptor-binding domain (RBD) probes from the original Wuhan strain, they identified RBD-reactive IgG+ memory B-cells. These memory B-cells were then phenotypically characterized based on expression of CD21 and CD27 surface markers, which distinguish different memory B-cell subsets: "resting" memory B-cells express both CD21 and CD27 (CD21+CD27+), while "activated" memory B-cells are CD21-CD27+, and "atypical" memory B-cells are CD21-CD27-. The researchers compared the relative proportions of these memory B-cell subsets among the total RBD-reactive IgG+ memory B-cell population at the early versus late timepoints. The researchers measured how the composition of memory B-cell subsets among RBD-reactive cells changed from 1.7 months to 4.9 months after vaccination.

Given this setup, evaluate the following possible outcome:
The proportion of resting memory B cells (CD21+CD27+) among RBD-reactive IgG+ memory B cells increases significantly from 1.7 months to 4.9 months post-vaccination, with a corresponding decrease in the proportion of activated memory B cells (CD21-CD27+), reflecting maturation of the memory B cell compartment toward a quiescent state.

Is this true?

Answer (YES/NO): NO